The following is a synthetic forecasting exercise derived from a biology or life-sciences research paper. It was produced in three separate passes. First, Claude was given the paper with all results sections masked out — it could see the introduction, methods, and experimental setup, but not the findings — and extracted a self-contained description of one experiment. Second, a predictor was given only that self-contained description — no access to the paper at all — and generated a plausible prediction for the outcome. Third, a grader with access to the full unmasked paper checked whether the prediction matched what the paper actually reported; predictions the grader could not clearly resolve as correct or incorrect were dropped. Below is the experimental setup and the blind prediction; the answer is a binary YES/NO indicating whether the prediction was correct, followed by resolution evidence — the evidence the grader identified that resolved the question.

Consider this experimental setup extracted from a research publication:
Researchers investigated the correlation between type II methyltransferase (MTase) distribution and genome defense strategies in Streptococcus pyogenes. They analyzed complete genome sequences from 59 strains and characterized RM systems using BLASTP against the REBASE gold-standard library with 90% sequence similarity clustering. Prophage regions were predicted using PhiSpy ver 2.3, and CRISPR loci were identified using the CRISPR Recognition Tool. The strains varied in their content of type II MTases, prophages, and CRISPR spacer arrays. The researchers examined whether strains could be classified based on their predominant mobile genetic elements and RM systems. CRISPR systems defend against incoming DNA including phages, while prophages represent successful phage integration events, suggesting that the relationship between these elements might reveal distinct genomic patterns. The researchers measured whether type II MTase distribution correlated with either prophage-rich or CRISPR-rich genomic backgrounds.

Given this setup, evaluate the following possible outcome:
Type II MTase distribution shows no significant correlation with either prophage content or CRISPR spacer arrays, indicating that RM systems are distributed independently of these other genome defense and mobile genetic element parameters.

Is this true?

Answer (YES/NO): NO